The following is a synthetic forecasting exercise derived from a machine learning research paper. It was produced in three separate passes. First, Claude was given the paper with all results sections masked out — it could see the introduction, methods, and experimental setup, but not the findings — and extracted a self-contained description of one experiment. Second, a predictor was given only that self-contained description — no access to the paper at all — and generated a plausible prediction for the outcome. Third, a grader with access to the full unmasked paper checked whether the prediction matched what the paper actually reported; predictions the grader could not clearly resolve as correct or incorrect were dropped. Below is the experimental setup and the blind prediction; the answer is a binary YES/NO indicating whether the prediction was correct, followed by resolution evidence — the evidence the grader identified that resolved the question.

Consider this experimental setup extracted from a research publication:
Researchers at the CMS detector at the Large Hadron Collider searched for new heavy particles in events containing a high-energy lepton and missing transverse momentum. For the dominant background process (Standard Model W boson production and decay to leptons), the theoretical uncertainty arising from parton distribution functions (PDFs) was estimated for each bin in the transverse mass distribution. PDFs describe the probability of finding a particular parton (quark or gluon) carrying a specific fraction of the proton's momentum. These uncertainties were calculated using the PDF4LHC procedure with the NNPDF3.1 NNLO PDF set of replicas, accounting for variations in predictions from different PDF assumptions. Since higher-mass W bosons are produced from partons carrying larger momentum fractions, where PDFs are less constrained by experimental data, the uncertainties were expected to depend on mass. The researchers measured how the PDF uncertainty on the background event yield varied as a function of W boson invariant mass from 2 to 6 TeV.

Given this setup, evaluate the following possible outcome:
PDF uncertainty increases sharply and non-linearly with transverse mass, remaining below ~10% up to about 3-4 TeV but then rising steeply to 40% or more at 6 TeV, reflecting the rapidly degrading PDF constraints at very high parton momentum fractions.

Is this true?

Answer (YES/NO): NO